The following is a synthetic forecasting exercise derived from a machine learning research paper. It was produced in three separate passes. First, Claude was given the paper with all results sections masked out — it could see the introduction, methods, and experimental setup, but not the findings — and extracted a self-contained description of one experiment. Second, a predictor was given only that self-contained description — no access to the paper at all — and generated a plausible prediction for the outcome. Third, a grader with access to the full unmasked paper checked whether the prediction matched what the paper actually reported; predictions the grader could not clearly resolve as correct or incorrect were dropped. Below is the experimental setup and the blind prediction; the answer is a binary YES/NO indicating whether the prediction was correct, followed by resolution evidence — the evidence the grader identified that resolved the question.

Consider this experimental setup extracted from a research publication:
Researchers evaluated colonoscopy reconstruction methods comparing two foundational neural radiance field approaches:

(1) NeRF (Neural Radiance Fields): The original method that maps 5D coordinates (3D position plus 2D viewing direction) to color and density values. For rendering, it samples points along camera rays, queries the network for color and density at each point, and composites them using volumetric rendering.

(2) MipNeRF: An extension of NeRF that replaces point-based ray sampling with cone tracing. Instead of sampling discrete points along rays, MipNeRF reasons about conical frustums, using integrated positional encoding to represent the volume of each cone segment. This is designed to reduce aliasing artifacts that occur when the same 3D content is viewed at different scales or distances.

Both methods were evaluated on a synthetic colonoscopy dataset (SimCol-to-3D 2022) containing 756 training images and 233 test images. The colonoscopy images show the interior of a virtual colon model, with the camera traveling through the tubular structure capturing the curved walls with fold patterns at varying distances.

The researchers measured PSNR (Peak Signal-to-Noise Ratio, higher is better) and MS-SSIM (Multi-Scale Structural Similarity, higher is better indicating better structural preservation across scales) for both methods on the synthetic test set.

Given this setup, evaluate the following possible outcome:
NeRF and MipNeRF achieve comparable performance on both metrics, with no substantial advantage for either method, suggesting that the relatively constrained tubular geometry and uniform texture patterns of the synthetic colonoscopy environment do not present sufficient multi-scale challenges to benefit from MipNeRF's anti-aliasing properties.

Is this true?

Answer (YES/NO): NO